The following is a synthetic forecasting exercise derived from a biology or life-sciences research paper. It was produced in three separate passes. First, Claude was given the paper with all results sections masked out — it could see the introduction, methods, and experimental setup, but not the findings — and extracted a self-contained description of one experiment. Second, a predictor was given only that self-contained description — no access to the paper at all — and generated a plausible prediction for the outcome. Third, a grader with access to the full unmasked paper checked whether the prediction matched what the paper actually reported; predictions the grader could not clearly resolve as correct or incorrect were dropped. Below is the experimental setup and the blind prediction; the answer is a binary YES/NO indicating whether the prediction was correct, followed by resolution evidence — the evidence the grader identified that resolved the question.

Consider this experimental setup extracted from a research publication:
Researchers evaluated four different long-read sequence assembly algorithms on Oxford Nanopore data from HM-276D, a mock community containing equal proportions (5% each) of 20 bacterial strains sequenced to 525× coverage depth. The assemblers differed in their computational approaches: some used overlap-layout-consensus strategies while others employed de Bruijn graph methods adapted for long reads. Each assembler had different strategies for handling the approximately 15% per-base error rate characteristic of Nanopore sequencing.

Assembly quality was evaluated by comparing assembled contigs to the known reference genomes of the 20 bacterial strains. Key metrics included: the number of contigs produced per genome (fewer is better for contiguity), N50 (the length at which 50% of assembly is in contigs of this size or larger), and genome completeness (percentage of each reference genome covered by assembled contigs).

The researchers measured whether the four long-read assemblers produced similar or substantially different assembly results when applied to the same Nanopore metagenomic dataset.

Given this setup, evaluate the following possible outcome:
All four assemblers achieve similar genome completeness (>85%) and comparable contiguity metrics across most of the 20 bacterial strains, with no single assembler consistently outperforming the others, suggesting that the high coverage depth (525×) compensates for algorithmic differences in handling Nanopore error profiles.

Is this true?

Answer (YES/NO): YES